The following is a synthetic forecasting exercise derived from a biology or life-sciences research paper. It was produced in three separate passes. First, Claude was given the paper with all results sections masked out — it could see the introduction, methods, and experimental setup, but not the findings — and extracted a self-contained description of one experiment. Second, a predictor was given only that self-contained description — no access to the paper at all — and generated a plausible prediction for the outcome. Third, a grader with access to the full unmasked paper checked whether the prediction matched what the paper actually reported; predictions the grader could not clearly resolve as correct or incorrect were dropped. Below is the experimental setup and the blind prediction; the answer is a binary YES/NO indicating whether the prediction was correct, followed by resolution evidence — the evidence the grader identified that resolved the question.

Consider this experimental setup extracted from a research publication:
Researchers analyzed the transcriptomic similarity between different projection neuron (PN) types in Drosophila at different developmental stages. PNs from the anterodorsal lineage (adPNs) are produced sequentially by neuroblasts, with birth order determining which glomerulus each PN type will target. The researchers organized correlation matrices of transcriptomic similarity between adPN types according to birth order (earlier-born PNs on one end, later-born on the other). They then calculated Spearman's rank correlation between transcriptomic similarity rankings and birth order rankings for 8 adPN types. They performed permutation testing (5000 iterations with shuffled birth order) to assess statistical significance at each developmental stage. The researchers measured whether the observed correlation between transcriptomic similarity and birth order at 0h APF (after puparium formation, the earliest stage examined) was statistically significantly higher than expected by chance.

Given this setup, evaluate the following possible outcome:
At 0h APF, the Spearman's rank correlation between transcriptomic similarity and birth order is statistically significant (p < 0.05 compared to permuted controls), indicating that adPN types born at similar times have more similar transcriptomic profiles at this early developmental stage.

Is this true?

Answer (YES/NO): YES